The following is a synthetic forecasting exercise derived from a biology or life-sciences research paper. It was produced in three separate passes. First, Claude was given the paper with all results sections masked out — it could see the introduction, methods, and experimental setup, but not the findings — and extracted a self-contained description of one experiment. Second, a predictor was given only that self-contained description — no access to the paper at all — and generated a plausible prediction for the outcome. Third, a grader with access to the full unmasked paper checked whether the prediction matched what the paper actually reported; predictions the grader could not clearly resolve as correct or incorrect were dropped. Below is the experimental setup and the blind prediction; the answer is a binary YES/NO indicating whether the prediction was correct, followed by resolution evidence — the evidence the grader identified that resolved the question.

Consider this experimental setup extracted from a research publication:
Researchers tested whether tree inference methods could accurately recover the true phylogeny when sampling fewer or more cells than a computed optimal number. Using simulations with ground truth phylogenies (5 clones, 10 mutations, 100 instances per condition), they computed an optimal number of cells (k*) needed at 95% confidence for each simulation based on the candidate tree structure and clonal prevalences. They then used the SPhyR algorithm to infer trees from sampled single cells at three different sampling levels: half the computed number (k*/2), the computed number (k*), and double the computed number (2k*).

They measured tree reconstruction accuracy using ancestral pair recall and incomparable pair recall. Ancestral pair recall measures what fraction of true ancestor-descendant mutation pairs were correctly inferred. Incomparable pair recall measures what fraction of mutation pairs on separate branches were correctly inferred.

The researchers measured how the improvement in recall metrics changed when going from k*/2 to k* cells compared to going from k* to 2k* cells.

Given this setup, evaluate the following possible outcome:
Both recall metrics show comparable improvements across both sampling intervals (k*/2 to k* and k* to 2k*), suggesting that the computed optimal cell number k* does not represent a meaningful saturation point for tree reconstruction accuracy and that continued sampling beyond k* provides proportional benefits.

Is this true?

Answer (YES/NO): NO